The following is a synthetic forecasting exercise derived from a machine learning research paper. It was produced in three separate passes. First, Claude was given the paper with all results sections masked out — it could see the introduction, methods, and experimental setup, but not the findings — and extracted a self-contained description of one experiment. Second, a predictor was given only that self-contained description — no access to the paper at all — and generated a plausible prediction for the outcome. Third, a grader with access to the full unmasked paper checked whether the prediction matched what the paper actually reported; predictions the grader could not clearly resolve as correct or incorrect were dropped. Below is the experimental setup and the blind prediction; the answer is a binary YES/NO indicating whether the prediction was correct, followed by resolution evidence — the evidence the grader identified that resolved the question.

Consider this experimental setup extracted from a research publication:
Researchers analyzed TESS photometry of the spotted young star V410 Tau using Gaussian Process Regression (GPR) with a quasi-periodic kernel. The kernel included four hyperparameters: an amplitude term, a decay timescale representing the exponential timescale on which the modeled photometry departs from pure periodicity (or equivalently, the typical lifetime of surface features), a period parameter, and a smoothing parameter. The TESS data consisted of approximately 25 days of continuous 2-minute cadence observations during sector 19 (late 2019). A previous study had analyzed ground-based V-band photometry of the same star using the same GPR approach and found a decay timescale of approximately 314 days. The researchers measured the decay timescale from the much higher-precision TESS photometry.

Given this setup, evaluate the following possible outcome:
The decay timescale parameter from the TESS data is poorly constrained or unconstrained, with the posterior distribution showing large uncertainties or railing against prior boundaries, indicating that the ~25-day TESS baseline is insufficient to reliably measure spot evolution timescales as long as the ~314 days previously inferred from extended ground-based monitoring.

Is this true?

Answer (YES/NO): NO